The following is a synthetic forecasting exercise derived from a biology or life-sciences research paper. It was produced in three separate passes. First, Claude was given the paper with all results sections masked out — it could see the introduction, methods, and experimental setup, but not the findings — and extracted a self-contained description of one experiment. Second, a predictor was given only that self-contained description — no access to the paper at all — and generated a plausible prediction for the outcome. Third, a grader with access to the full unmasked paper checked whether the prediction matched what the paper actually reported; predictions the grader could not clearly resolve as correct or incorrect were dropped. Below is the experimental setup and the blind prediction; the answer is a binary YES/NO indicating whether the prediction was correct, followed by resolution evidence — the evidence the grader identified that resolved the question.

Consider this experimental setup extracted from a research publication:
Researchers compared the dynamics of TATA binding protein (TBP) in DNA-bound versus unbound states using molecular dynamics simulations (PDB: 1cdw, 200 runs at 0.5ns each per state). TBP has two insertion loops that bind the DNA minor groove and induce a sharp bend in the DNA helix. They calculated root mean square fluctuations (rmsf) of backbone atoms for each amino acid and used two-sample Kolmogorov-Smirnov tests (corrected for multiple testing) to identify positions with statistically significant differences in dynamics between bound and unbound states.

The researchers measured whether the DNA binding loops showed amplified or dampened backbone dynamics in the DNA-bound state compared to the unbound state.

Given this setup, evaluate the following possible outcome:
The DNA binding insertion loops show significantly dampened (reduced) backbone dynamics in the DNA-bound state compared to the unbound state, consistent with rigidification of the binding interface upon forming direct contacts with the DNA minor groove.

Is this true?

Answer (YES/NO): YES